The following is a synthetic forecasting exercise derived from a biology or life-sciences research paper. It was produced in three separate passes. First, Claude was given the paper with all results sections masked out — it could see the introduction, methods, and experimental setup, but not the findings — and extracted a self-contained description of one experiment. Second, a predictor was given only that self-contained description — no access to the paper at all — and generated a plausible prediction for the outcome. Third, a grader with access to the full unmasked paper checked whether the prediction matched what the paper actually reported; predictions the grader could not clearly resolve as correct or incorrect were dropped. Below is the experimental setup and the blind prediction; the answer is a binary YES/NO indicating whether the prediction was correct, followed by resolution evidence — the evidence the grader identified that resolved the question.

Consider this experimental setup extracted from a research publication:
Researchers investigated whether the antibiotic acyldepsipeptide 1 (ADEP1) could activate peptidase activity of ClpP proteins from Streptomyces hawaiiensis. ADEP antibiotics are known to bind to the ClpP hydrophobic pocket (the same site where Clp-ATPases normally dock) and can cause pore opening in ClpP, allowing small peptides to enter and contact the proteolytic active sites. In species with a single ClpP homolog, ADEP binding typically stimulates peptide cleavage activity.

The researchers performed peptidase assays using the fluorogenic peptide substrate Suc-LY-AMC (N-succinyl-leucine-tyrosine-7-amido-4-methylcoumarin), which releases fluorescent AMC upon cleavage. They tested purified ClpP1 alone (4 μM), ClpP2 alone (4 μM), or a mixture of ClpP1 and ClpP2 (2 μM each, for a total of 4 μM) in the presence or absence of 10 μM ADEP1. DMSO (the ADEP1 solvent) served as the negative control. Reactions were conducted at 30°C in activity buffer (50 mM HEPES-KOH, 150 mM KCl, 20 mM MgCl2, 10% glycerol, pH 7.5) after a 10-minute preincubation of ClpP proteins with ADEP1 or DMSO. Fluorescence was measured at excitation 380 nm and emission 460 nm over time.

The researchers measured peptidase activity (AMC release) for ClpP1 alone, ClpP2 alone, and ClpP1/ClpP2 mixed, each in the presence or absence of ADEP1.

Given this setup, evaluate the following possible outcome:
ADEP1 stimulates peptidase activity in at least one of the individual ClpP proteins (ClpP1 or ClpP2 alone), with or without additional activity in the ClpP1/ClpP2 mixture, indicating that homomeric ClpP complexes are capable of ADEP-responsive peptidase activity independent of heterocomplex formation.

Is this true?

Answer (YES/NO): YES